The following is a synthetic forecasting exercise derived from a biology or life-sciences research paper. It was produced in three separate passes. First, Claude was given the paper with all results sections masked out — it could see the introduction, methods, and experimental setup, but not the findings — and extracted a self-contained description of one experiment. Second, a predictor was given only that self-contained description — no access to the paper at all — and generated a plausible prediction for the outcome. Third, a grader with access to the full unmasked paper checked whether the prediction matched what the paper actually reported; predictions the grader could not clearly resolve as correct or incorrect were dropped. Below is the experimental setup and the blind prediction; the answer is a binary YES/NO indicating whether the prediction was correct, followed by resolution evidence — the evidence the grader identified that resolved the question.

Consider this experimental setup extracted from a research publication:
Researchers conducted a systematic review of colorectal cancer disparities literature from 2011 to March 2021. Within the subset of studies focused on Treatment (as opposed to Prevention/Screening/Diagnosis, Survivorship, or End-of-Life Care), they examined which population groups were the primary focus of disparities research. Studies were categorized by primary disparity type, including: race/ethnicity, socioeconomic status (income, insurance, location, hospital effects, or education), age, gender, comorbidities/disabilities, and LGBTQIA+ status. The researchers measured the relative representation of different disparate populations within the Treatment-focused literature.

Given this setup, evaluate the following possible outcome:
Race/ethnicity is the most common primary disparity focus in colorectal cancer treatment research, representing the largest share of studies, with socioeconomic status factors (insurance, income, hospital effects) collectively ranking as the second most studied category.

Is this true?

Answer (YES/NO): YES